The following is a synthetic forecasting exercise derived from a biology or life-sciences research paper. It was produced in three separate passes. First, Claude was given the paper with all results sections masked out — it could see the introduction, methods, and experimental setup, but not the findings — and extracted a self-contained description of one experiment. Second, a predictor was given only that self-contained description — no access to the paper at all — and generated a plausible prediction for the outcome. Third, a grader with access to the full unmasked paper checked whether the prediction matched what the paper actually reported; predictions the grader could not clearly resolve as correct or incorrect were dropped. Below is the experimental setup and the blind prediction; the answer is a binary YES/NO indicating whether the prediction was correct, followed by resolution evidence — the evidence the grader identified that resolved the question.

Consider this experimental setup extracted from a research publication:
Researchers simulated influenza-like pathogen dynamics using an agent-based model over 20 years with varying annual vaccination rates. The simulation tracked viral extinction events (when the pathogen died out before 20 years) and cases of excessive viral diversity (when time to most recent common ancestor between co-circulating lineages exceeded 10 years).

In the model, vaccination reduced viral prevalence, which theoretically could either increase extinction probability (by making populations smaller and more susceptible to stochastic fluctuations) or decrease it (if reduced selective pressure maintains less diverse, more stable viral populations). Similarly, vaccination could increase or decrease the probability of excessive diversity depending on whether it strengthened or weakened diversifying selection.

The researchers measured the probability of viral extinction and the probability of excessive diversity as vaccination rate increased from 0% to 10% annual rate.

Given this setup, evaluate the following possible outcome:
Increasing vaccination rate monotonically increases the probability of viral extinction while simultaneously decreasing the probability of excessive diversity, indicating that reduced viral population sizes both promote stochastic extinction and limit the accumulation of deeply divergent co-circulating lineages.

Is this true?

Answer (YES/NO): YES